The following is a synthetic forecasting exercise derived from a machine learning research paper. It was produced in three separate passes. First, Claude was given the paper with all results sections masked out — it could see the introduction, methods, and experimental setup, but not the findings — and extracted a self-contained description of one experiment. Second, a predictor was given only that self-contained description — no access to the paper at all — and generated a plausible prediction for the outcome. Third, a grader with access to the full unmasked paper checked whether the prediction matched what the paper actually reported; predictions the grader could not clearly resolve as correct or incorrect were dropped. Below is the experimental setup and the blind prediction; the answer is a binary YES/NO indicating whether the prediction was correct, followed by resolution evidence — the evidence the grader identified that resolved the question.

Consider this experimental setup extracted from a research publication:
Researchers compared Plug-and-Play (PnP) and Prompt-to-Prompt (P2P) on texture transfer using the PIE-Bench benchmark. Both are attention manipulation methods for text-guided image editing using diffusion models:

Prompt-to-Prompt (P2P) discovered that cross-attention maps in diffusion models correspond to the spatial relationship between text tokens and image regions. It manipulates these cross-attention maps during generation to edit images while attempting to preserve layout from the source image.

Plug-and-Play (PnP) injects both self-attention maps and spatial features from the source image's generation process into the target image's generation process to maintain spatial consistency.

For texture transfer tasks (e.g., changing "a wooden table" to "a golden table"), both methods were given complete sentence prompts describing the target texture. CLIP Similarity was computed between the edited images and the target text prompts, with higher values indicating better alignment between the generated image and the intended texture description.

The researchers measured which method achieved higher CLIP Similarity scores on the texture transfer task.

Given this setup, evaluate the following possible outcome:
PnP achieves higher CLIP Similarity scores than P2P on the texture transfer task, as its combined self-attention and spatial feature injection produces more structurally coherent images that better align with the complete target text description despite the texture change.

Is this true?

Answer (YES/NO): NO